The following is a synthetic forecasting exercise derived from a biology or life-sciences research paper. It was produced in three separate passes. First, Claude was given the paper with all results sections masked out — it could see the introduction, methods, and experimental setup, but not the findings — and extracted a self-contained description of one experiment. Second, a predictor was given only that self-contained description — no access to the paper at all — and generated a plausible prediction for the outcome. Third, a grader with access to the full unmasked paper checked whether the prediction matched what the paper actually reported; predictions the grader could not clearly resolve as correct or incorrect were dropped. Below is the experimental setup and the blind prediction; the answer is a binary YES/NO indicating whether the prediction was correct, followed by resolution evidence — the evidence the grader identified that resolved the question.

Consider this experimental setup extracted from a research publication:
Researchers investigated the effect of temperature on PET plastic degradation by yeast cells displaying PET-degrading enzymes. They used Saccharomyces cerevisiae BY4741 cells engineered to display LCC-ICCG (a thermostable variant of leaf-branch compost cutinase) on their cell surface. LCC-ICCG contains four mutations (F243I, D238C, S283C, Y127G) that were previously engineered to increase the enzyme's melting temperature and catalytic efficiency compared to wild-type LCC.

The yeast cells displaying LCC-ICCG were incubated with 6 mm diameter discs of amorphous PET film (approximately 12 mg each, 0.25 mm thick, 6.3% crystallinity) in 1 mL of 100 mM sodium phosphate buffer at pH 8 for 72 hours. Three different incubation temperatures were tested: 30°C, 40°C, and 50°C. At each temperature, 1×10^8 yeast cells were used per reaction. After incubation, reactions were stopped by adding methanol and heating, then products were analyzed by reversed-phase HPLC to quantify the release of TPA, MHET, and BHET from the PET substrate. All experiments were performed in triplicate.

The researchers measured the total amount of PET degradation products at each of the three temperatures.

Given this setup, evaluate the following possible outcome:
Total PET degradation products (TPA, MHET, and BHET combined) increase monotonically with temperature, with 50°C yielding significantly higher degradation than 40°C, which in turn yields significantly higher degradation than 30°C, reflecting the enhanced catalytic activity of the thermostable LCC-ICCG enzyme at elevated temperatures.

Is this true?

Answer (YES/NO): NO